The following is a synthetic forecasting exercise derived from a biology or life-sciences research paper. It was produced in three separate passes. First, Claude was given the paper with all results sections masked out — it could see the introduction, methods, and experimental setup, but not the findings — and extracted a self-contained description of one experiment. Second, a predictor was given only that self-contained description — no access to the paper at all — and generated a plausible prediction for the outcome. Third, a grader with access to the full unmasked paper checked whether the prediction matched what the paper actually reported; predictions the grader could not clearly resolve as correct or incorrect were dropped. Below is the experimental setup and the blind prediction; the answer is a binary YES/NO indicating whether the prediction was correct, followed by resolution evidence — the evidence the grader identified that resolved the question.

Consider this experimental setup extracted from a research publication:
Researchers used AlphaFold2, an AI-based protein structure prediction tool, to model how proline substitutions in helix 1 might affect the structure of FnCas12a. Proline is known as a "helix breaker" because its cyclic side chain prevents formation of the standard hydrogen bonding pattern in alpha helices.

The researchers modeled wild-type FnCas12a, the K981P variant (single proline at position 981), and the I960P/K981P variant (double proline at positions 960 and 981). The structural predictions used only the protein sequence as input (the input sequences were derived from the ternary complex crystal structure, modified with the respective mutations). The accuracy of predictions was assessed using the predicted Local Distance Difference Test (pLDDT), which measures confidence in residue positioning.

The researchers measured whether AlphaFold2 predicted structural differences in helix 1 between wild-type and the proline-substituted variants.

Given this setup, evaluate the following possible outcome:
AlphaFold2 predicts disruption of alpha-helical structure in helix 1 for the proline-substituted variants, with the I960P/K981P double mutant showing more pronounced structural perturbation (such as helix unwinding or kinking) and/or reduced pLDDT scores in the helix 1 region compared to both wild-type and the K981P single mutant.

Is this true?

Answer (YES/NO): NO